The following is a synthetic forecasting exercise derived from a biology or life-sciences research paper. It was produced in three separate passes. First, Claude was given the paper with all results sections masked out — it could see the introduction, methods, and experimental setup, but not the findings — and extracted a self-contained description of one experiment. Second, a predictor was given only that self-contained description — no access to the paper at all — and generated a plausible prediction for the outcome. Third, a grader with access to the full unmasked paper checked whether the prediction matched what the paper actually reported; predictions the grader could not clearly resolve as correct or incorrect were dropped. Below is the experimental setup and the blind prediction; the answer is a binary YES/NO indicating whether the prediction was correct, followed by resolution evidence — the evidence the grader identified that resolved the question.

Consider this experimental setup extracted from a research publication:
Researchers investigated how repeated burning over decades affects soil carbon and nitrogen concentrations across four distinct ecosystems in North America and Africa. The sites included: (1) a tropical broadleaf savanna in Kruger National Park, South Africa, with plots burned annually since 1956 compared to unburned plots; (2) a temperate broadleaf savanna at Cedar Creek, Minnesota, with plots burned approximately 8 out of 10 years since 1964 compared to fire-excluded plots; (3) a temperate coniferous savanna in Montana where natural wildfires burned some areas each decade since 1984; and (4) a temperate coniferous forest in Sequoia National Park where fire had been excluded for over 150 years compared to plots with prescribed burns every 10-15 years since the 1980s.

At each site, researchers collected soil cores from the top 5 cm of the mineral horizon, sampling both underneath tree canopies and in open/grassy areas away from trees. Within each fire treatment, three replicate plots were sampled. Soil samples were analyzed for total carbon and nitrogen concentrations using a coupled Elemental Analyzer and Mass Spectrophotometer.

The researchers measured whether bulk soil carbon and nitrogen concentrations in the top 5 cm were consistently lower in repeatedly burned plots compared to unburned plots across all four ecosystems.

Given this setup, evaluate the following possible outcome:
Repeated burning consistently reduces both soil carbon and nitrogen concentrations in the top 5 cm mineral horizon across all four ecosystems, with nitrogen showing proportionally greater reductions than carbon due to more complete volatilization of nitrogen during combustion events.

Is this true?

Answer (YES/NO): NO